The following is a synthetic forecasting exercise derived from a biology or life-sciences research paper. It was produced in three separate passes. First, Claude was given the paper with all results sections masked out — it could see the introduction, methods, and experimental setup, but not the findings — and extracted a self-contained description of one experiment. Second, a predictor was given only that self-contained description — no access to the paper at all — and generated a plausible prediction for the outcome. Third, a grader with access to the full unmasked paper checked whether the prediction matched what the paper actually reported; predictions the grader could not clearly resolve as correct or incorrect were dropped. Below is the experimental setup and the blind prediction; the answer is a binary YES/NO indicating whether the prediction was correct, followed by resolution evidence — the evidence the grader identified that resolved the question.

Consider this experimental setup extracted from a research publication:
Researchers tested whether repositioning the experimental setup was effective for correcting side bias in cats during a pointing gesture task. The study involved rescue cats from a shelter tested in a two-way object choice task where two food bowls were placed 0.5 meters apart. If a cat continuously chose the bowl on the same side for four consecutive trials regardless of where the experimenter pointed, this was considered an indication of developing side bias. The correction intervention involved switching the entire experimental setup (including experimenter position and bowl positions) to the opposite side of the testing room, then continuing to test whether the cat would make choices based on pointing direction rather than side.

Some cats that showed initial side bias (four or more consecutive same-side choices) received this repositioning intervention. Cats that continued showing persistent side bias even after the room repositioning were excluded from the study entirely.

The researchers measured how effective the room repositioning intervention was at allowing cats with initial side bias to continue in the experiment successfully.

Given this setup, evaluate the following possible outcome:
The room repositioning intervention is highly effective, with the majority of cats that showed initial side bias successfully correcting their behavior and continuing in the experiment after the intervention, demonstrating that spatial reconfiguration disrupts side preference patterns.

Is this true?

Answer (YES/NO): YES